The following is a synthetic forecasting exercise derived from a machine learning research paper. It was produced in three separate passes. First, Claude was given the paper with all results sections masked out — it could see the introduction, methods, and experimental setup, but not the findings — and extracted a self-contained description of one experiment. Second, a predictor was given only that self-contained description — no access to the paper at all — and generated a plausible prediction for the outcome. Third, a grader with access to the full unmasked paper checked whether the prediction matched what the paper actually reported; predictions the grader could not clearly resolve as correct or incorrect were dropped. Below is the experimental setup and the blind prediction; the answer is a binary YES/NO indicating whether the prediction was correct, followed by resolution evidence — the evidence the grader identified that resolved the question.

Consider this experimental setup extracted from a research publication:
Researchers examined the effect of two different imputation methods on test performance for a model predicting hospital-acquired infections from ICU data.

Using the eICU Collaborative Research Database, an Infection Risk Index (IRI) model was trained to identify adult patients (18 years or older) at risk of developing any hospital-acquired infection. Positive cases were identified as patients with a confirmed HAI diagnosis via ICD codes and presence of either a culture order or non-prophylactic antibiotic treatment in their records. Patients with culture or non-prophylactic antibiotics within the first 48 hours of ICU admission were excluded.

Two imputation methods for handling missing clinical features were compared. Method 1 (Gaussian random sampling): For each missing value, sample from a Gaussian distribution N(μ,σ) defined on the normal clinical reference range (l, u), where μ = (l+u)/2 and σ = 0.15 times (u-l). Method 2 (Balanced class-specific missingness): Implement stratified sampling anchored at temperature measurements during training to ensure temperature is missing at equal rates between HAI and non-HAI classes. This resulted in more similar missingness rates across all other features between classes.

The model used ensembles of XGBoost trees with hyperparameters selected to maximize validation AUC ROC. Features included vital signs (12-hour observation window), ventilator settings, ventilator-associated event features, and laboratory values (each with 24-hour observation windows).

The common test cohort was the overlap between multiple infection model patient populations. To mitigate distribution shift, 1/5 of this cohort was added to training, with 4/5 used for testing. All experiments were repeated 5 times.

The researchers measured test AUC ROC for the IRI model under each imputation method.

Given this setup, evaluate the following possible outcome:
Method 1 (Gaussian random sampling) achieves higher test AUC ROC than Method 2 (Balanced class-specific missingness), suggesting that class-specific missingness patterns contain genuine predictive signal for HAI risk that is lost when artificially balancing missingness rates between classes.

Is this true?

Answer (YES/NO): NO